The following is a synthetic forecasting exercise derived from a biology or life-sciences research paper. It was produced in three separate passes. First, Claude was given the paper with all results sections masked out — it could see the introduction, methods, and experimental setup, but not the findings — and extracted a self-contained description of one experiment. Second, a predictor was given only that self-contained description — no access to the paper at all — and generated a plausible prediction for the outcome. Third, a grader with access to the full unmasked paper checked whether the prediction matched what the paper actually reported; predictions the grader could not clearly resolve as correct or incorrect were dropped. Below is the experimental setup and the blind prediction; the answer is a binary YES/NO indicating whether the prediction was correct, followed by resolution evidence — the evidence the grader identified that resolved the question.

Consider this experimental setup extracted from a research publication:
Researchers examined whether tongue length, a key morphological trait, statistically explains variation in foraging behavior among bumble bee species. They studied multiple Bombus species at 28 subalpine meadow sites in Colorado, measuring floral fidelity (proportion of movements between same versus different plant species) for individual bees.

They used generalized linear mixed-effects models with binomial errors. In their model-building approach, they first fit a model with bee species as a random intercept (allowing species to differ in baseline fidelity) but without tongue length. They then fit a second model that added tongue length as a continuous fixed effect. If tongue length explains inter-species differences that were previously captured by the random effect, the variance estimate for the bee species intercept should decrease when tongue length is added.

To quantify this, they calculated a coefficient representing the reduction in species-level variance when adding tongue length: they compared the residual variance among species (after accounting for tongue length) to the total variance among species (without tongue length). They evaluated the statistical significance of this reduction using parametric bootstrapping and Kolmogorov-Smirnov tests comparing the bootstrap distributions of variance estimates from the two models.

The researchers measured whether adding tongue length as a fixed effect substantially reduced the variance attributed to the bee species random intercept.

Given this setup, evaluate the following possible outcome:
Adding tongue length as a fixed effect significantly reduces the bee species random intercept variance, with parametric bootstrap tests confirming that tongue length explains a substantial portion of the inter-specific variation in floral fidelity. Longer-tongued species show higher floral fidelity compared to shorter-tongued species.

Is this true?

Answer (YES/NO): YES